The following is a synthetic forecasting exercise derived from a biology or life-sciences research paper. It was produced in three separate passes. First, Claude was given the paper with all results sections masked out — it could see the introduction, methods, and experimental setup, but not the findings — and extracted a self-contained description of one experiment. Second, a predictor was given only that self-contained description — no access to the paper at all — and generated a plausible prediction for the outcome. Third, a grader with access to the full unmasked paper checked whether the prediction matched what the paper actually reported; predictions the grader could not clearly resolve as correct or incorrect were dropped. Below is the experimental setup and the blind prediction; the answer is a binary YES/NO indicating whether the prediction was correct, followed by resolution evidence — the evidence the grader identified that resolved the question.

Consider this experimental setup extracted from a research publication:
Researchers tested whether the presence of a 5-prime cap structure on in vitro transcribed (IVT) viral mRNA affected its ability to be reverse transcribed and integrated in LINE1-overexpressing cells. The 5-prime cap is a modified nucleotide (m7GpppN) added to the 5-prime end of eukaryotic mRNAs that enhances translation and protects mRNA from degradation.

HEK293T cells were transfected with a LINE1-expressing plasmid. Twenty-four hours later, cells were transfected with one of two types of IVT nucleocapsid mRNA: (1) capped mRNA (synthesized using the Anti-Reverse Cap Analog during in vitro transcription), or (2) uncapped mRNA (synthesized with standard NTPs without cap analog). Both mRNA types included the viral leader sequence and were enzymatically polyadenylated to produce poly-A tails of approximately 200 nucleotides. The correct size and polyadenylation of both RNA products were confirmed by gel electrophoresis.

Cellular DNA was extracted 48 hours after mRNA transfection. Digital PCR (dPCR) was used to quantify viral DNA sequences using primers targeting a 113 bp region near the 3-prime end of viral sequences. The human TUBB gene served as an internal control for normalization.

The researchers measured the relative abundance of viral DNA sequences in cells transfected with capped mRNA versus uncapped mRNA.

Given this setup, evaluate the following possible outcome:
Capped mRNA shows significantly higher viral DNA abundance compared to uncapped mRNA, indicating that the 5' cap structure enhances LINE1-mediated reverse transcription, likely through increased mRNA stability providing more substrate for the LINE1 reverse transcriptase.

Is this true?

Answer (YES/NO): NO